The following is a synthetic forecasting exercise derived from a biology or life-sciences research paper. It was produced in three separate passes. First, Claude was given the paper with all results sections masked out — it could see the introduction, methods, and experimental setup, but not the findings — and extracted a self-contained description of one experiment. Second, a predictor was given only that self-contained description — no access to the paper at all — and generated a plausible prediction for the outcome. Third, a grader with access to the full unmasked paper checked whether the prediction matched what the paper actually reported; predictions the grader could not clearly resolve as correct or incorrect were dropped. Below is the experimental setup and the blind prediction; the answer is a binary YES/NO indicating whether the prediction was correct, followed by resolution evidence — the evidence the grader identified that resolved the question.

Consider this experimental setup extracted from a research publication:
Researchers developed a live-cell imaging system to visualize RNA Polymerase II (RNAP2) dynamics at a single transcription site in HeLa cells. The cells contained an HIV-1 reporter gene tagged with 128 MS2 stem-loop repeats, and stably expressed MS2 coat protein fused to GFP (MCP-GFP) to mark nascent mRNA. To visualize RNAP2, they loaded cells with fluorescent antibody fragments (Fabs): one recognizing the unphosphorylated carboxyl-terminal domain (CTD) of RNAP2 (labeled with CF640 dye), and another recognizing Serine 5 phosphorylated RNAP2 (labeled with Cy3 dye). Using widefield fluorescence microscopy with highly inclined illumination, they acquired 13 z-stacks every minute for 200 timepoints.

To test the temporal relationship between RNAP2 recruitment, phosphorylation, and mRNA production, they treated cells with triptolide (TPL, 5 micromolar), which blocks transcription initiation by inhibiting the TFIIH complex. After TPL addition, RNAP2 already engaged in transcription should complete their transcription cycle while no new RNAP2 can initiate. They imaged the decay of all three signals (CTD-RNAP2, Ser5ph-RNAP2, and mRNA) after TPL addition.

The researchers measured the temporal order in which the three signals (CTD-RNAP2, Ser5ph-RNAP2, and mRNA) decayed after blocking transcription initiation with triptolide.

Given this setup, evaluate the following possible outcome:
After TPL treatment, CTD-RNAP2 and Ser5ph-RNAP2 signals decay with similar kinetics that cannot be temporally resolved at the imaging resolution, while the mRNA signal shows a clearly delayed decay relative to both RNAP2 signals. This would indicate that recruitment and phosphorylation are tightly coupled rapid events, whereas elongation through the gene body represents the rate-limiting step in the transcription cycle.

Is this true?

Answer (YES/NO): NO